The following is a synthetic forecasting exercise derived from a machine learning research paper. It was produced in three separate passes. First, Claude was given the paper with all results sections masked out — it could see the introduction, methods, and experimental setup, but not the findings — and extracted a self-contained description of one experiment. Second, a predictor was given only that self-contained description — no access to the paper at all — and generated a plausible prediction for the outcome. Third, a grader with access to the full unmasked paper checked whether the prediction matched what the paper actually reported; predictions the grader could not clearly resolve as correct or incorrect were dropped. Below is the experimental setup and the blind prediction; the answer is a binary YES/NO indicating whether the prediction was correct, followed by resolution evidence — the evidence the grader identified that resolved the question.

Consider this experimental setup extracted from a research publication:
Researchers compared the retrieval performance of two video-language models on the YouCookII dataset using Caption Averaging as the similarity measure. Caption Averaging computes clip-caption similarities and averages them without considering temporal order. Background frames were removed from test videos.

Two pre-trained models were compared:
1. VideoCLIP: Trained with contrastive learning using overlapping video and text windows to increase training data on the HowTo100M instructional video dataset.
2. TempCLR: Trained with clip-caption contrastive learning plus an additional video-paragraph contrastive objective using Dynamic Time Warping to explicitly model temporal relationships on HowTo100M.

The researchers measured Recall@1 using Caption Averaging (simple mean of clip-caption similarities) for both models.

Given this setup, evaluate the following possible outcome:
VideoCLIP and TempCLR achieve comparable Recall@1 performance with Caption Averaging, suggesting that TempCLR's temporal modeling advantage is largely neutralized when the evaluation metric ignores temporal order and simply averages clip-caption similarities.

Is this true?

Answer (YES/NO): YES